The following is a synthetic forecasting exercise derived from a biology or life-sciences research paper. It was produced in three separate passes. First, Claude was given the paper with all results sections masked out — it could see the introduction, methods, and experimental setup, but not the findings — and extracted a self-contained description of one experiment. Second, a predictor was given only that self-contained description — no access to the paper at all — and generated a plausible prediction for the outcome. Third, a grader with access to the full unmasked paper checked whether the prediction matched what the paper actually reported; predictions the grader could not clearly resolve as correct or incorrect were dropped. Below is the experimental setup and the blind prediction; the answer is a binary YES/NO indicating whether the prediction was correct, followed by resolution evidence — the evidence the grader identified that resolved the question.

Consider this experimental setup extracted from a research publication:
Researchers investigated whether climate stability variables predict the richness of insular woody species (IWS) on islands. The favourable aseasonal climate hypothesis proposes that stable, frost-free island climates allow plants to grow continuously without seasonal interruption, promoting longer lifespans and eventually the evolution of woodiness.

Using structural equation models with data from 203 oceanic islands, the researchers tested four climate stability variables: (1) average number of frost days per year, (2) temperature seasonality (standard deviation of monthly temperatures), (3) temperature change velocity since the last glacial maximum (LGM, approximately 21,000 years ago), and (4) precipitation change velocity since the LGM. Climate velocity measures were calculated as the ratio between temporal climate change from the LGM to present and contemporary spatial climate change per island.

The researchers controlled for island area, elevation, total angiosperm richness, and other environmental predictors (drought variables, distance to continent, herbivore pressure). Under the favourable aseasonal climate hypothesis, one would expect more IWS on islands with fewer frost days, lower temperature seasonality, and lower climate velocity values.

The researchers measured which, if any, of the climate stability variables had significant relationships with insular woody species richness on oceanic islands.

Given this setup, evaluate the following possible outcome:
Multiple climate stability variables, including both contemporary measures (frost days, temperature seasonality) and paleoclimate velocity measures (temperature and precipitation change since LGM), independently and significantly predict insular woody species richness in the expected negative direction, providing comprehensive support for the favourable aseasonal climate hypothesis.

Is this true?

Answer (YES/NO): NO